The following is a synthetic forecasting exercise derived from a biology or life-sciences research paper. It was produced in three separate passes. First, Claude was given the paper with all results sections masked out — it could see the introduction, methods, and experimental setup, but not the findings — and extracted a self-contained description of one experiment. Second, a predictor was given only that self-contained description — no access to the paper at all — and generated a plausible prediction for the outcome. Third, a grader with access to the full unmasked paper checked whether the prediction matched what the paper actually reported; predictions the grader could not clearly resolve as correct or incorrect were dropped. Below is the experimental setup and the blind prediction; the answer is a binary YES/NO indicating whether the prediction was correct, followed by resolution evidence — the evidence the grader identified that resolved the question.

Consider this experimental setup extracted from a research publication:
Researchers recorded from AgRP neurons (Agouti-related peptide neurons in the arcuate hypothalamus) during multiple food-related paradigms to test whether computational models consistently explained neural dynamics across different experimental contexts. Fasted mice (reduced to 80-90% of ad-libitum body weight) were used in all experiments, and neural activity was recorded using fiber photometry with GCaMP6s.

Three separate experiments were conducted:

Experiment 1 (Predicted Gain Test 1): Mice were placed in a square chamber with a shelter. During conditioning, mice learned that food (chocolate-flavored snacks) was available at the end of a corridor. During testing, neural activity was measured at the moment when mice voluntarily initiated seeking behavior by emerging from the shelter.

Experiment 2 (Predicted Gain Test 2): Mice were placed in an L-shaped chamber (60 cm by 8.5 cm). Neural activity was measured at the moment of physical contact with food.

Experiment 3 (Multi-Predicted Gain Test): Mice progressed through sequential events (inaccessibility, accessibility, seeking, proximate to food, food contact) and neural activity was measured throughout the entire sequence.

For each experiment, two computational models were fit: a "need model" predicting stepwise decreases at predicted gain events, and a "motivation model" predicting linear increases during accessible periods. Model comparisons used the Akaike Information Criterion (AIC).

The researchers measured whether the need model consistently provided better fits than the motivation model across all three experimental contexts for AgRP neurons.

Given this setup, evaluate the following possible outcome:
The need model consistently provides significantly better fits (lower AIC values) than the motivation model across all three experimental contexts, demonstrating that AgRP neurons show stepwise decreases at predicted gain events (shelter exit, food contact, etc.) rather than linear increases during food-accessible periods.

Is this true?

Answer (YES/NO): YES